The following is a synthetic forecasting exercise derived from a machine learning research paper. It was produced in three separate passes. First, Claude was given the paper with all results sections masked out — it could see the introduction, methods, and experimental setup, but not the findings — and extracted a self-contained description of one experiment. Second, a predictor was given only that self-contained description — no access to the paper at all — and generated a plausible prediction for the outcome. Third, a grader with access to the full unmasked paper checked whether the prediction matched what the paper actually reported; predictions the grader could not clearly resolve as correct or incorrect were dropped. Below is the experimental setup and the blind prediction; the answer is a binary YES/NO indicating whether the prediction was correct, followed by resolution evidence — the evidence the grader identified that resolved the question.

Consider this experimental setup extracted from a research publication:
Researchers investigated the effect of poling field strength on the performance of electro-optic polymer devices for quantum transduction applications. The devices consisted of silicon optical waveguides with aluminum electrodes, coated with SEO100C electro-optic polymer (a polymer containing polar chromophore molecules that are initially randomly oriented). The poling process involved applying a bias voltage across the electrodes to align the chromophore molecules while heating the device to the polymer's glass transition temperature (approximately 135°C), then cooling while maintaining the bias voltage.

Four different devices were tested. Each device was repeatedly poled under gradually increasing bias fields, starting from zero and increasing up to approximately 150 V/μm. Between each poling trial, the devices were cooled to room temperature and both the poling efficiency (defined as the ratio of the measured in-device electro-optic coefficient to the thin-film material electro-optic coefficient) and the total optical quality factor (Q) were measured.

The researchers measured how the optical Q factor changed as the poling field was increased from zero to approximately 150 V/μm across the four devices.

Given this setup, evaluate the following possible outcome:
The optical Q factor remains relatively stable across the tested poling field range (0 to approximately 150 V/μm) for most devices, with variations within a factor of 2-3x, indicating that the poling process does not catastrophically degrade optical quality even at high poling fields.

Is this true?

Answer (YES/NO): NO